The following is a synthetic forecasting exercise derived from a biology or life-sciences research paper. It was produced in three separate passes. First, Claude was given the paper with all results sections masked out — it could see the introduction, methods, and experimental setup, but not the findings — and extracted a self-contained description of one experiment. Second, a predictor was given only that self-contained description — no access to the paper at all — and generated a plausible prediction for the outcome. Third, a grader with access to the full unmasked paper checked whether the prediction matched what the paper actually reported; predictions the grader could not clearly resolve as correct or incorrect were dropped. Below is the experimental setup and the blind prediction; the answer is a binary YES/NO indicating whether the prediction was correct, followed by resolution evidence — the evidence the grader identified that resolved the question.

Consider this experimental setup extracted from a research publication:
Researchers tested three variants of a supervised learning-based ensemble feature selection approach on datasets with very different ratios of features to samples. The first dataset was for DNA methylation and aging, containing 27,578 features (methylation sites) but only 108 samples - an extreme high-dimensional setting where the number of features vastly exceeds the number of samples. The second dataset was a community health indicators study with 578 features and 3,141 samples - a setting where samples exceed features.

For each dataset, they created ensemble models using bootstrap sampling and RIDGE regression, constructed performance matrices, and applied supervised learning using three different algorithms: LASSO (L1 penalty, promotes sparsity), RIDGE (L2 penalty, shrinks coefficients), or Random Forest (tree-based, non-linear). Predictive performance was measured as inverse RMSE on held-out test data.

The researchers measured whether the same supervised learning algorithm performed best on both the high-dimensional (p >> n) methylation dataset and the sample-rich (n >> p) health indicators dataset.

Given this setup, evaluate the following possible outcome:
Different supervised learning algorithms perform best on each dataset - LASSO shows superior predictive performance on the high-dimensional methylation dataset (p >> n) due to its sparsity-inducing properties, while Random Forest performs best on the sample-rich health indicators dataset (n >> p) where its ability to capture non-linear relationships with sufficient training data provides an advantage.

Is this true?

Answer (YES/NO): NO